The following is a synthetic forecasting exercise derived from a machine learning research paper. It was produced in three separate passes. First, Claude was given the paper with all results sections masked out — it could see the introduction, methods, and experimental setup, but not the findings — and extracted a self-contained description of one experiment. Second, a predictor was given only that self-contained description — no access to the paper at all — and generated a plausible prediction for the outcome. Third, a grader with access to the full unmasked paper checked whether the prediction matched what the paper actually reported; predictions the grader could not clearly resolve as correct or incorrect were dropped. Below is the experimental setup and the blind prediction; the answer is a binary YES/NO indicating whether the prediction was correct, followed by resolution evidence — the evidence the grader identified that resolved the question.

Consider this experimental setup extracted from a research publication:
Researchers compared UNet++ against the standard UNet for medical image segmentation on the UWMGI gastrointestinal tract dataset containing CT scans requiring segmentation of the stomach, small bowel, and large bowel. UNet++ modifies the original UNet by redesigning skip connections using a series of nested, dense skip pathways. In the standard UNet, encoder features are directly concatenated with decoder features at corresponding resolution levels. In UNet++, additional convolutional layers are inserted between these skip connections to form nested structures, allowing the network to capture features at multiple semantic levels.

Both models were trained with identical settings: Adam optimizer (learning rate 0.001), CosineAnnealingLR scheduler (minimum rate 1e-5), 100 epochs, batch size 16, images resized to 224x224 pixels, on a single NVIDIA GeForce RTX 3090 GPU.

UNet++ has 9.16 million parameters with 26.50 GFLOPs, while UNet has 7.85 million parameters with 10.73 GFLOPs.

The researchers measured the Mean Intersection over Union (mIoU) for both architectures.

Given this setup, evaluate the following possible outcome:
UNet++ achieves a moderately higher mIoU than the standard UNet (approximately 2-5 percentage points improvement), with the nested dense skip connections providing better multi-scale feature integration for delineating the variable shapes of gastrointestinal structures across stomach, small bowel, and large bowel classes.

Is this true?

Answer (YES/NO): NO